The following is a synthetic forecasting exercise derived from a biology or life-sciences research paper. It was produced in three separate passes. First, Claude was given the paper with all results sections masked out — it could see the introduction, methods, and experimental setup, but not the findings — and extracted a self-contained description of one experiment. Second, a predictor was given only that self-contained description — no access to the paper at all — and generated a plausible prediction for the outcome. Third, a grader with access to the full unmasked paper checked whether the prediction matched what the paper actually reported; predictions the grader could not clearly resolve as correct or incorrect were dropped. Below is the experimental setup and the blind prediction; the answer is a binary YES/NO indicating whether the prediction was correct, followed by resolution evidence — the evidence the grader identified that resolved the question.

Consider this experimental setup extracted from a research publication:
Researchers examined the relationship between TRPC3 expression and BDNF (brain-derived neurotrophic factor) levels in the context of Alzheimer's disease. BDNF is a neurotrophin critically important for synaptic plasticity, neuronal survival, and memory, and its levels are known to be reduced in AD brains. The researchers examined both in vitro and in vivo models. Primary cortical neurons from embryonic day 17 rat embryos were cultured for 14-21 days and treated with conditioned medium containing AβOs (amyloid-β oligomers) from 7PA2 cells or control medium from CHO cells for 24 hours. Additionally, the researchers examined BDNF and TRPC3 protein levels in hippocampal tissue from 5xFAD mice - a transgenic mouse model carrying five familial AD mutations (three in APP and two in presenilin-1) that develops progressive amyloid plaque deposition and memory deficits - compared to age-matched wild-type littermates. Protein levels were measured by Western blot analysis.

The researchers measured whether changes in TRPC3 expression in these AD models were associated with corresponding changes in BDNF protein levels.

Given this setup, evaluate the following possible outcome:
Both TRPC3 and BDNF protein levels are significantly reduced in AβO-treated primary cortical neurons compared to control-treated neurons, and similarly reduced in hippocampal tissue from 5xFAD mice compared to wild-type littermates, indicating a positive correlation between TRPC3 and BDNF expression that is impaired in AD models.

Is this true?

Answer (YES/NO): NO